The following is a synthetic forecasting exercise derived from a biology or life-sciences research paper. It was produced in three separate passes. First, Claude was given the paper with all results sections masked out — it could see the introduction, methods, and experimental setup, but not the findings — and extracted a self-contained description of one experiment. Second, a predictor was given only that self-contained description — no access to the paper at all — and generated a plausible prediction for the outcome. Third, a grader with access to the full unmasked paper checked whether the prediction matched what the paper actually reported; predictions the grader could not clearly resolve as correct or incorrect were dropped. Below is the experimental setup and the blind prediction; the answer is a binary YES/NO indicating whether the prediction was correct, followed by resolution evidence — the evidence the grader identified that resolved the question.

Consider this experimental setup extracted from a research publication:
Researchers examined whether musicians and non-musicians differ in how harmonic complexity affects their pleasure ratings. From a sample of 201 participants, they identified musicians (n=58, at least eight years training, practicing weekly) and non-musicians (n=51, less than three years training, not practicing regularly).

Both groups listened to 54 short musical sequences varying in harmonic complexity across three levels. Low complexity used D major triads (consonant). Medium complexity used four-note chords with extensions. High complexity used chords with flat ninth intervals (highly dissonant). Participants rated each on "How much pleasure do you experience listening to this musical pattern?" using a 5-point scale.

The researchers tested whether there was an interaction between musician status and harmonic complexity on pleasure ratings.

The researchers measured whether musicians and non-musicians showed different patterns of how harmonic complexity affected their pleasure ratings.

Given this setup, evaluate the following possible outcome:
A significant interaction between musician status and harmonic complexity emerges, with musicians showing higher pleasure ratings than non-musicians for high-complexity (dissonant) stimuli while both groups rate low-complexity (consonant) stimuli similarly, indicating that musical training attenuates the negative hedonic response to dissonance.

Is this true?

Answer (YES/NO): NO